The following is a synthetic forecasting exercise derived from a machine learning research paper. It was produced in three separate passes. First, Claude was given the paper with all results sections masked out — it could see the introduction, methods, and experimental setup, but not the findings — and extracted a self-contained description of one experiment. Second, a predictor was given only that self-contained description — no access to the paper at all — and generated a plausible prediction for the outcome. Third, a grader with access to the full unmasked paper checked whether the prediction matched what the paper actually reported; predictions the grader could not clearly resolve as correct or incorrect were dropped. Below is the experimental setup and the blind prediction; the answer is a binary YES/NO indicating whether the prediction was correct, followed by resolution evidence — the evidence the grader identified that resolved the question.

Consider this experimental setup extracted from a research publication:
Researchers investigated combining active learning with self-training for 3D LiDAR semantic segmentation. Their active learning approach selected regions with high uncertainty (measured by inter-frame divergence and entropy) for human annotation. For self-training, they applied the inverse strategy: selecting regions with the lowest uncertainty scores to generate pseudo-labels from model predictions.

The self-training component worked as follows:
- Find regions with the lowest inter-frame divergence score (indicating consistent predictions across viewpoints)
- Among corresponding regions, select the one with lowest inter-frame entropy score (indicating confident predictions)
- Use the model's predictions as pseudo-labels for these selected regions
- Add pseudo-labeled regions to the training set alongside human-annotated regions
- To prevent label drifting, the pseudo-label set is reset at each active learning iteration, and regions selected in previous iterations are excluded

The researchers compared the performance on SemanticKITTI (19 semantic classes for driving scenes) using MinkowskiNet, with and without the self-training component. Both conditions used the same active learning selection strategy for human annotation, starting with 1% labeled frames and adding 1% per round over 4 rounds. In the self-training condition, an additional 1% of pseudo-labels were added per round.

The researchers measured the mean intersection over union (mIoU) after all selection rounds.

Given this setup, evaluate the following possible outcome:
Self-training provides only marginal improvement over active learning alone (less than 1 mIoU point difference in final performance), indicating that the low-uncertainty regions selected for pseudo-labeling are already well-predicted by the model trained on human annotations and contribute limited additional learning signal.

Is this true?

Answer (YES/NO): YES